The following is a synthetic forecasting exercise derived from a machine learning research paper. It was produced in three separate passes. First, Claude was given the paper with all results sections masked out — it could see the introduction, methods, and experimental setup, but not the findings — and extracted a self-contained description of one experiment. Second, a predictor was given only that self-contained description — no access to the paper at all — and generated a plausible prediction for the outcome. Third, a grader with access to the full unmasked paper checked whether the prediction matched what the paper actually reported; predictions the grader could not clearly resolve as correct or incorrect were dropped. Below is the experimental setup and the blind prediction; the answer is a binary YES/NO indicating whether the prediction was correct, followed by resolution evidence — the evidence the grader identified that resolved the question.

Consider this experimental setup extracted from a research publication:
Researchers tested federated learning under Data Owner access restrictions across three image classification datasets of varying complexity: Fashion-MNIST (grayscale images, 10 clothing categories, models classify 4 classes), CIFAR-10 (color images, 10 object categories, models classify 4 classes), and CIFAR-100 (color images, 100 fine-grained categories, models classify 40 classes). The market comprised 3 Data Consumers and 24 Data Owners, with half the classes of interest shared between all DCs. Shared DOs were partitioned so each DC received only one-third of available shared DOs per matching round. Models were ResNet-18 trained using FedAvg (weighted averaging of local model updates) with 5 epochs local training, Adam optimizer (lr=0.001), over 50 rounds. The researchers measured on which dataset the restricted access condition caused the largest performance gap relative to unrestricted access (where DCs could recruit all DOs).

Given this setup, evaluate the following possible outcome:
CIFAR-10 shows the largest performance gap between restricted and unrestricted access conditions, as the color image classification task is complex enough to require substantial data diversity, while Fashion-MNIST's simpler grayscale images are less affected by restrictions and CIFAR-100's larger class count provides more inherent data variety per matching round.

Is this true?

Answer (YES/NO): NO